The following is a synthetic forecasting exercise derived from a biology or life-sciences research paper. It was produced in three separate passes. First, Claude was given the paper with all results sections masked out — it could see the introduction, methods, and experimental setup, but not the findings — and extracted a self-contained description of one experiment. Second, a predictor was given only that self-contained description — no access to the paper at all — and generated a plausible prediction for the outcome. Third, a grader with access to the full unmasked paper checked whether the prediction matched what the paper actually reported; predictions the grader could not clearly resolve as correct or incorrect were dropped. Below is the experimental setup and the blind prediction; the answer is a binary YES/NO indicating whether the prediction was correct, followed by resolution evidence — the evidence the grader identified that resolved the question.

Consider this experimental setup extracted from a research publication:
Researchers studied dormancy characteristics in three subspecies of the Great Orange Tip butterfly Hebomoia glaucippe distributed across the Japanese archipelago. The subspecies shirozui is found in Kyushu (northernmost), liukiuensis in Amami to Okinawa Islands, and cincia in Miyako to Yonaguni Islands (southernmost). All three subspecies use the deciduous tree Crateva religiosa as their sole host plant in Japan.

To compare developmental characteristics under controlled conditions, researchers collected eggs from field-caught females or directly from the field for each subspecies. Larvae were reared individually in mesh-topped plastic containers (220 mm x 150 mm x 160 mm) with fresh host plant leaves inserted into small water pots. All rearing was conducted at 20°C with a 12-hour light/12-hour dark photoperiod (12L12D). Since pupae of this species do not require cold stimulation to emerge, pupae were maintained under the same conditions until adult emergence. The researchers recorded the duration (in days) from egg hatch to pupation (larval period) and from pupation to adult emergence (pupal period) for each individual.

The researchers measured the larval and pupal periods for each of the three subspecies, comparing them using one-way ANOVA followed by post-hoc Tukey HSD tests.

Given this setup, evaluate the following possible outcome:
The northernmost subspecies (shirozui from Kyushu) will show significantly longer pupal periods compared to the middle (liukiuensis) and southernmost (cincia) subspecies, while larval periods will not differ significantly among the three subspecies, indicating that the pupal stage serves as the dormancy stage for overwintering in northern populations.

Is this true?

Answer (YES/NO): NO